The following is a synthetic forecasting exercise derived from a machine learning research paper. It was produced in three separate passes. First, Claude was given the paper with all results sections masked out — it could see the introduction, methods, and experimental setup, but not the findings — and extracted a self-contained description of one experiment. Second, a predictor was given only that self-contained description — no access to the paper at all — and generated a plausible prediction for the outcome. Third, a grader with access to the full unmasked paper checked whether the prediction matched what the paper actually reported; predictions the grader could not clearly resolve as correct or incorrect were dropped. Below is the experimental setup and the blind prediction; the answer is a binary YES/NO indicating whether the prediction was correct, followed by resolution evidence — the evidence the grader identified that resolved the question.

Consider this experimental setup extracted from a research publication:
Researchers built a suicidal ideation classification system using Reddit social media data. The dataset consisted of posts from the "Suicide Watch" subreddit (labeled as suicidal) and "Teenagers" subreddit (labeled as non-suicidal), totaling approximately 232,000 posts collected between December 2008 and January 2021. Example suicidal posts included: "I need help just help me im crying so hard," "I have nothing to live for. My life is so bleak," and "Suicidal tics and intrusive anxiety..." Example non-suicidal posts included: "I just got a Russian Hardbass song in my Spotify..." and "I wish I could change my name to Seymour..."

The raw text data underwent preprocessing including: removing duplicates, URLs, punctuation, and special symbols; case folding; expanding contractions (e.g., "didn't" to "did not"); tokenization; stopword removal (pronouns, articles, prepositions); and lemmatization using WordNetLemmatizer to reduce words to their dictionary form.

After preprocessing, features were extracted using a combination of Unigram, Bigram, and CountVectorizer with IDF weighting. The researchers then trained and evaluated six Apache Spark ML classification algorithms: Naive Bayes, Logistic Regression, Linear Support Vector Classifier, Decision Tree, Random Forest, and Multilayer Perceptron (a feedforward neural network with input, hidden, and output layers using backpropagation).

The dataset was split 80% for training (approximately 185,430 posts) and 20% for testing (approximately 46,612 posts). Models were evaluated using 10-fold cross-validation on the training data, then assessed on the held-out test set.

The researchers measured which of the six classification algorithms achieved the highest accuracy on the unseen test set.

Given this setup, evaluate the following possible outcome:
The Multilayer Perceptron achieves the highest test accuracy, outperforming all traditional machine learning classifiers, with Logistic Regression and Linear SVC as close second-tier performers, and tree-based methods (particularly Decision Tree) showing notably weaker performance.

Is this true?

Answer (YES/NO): NO